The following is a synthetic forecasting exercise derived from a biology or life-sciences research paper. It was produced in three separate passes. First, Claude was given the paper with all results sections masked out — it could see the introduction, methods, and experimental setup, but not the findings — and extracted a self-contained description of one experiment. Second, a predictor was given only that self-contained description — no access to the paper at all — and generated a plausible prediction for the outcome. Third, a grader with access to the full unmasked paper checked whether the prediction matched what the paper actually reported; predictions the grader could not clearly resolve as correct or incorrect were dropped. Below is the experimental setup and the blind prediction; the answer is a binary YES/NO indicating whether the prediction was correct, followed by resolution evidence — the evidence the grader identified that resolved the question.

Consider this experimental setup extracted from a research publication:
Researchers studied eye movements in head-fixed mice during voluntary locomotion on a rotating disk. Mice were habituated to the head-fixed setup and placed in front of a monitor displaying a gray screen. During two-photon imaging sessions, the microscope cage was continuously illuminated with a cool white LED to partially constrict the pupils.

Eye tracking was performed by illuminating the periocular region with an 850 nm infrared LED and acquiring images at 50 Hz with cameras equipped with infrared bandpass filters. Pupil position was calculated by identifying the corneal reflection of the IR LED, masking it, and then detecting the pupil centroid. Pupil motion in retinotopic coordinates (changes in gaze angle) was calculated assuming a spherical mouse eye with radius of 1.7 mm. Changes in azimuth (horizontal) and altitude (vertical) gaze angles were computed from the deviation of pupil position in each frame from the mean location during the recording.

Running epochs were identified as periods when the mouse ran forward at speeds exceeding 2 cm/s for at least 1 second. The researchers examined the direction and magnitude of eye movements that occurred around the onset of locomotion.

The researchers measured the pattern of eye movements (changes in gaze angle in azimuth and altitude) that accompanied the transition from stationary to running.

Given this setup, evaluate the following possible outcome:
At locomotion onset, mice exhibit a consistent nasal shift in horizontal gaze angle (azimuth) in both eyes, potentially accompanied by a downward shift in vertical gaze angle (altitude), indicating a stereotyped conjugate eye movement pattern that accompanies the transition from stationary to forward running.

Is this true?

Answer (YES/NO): YES